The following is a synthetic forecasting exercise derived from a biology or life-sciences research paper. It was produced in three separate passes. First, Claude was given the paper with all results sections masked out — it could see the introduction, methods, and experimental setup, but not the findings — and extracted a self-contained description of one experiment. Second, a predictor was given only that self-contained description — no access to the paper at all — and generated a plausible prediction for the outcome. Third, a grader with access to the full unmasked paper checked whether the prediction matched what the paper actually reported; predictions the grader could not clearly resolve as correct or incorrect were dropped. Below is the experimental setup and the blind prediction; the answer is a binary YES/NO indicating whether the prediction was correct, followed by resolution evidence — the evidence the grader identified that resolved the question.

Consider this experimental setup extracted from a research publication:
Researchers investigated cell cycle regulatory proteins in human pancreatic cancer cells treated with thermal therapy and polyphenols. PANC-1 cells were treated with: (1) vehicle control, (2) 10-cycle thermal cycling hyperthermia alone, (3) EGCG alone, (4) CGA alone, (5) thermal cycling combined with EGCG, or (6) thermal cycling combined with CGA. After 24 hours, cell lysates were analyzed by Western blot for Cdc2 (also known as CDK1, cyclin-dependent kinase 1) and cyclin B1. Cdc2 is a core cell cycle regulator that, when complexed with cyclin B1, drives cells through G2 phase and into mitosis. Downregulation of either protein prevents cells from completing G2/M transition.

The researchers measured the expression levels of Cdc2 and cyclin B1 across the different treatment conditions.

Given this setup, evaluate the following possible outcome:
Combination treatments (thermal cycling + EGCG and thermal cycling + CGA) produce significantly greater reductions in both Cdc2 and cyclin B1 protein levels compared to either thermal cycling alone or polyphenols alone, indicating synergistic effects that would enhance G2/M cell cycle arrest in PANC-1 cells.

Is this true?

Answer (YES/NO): YES